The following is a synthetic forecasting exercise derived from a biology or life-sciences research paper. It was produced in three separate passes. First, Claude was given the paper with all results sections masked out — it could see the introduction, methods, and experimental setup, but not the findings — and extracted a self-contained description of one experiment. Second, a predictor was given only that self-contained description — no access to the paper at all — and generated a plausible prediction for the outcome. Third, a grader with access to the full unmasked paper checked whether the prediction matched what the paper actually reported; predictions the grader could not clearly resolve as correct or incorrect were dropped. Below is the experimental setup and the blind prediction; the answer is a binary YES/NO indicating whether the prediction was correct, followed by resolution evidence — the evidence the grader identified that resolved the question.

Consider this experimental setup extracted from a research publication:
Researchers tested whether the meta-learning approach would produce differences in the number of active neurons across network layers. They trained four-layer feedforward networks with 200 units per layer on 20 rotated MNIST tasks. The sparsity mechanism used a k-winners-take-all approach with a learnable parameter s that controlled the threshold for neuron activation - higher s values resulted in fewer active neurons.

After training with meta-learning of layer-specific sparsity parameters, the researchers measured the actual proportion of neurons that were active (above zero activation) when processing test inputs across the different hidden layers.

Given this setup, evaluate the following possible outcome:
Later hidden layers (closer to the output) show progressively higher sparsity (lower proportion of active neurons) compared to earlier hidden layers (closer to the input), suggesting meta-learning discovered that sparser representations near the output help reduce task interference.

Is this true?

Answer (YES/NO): YES